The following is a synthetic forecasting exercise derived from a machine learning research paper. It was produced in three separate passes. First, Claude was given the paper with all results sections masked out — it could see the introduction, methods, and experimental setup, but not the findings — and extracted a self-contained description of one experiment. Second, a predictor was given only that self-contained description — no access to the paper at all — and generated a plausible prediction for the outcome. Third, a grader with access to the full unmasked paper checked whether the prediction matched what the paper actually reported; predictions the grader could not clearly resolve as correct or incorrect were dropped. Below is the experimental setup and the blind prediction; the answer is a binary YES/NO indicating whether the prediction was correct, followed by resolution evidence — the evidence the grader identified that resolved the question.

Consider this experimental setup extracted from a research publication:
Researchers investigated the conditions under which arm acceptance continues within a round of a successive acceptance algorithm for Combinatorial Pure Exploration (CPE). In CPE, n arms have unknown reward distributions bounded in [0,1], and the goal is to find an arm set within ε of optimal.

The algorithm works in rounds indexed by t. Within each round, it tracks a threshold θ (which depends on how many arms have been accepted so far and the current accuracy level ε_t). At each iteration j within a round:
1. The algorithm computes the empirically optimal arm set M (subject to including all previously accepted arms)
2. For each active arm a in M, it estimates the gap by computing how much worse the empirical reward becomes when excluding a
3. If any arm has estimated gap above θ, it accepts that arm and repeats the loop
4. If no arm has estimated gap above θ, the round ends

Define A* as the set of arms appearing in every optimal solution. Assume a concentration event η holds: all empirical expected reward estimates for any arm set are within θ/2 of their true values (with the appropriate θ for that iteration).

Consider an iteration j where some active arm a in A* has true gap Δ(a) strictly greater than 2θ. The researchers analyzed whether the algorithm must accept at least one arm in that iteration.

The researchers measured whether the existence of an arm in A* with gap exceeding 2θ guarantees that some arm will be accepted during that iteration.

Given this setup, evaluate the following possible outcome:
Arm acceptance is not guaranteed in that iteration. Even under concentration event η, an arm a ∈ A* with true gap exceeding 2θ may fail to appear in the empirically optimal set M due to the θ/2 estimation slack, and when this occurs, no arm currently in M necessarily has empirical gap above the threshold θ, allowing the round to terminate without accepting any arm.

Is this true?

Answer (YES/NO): NO